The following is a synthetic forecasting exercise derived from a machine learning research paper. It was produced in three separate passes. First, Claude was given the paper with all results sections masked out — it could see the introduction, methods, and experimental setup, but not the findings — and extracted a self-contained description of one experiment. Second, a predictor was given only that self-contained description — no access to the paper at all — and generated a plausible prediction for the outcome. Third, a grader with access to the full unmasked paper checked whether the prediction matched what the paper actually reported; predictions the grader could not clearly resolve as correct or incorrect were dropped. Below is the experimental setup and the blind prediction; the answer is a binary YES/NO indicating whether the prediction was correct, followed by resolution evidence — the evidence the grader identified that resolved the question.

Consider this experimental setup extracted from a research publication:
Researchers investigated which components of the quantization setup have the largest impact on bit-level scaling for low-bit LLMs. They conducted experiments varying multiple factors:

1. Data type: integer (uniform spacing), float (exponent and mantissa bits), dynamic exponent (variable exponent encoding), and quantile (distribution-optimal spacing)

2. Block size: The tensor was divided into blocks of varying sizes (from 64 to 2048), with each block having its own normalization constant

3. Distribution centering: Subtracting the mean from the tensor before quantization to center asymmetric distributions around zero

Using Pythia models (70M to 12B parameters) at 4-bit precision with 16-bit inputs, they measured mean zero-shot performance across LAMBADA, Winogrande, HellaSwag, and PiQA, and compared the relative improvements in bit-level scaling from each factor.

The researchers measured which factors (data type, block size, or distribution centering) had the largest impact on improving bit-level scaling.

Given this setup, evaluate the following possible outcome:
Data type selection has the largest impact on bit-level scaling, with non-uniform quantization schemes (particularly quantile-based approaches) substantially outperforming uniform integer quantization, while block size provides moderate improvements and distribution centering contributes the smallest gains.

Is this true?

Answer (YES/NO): NO